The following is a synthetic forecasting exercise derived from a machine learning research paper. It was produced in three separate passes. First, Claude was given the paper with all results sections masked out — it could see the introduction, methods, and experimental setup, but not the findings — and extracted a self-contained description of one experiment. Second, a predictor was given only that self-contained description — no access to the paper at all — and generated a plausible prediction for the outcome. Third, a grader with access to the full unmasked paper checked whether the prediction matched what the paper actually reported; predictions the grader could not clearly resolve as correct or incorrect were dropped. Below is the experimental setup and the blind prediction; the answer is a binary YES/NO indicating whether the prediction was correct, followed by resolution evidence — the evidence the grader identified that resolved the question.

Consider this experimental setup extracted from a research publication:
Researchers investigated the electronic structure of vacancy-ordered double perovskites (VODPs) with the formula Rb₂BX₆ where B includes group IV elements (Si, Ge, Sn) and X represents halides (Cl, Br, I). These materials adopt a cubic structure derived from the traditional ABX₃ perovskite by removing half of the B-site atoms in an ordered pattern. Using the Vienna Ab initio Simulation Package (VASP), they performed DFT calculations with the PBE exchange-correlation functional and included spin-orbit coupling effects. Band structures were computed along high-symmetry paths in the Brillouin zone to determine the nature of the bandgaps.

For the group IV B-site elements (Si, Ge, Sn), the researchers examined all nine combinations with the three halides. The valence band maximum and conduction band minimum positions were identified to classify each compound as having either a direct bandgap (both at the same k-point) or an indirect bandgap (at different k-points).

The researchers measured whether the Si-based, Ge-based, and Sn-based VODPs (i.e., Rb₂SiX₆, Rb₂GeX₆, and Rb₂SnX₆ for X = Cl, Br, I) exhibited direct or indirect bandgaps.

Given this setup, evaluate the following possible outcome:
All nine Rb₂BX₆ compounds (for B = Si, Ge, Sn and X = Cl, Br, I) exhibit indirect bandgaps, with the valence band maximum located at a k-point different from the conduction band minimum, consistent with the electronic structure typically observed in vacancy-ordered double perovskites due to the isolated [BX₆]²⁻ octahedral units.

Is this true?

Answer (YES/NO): NO